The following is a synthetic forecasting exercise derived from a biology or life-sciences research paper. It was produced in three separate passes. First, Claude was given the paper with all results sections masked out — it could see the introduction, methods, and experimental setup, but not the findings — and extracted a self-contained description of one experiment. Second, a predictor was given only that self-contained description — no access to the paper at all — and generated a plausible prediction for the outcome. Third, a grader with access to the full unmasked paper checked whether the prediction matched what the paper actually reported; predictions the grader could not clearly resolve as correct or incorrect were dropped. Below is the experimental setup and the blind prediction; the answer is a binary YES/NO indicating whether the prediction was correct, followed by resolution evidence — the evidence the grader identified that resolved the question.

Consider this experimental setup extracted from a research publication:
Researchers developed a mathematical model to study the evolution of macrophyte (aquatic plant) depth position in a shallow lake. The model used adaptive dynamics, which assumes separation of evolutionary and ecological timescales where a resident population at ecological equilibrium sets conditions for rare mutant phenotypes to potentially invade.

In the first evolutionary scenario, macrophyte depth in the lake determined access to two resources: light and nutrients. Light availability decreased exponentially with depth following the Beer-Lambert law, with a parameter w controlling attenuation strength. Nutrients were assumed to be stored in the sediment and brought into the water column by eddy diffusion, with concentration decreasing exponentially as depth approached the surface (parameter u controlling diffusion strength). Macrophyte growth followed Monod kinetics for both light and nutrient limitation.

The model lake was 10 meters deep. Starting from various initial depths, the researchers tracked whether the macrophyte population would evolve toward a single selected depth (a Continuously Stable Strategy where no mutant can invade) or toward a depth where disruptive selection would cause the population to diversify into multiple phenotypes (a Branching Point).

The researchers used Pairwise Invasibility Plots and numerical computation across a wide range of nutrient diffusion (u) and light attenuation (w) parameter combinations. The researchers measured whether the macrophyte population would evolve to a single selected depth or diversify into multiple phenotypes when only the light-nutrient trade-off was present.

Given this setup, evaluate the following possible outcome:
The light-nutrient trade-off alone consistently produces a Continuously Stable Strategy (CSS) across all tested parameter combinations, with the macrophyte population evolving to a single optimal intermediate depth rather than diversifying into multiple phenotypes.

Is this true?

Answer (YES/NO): YES